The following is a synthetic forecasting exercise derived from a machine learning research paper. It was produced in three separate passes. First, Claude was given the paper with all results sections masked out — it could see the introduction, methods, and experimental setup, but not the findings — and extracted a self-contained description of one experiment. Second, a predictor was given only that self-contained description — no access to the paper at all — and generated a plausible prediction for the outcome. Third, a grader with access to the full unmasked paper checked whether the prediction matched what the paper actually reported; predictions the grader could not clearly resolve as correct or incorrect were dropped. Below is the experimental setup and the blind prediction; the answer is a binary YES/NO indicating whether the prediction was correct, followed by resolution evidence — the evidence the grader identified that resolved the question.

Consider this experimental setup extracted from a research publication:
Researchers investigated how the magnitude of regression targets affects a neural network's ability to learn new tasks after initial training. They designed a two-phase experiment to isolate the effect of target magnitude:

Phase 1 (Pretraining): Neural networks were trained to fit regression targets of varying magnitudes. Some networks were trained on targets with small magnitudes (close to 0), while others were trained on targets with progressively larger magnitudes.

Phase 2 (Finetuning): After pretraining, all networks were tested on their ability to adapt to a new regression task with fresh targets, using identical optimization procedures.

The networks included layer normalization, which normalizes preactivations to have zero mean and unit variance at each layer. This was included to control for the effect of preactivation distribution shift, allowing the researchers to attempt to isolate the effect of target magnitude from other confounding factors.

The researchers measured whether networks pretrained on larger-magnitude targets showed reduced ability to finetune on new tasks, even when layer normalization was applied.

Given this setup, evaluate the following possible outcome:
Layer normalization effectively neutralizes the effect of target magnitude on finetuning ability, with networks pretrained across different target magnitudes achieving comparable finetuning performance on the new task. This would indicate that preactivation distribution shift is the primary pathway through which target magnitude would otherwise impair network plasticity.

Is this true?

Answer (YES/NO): NO